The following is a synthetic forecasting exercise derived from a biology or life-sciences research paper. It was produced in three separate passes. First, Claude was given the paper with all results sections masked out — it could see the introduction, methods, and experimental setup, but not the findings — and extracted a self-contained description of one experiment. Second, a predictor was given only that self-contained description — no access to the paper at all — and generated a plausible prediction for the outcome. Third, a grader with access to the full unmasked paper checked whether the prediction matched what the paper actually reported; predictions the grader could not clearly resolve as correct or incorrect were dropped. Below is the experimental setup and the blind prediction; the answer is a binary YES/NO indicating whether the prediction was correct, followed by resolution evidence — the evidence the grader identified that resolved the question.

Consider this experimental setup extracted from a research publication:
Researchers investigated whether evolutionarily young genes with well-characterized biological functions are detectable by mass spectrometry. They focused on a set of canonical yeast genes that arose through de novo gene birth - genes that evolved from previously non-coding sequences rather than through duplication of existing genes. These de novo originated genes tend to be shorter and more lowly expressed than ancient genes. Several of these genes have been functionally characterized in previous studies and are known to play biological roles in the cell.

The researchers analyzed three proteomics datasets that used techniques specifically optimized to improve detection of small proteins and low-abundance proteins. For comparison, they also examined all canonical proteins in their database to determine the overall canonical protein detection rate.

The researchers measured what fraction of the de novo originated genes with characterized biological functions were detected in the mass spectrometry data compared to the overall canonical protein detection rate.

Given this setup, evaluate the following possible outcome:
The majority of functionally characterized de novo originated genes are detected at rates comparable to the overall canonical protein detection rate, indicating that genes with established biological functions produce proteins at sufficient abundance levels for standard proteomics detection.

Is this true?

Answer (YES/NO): NO